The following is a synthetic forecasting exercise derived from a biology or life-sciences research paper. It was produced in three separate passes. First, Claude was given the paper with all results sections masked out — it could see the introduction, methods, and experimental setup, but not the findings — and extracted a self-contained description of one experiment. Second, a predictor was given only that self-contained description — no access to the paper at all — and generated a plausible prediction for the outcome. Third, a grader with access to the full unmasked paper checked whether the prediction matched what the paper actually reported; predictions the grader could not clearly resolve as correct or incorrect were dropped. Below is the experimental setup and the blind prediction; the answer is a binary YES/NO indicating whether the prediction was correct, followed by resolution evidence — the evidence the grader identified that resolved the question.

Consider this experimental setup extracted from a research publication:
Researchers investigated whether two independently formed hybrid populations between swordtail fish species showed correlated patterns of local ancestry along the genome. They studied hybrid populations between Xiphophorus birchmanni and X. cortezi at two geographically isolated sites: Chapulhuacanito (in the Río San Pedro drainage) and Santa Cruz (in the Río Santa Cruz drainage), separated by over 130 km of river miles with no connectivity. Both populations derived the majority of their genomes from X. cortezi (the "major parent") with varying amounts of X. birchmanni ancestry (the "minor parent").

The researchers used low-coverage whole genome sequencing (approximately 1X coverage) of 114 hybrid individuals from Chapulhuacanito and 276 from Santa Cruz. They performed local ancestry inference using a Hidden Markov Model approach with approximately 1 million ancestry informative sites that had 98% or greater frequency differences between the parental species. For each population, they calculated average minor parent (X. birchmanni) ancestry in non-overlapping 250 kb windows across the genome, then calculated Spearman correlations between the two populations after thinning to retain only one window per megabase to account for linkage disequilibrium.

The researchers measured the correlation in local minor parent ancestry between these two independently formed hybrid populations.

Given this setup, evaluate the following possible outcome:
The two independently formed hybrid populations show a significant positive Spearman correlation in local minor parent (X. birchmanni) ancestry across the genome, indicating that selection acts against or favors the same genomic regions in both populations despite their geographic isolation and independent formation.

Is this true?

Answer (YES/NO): YES